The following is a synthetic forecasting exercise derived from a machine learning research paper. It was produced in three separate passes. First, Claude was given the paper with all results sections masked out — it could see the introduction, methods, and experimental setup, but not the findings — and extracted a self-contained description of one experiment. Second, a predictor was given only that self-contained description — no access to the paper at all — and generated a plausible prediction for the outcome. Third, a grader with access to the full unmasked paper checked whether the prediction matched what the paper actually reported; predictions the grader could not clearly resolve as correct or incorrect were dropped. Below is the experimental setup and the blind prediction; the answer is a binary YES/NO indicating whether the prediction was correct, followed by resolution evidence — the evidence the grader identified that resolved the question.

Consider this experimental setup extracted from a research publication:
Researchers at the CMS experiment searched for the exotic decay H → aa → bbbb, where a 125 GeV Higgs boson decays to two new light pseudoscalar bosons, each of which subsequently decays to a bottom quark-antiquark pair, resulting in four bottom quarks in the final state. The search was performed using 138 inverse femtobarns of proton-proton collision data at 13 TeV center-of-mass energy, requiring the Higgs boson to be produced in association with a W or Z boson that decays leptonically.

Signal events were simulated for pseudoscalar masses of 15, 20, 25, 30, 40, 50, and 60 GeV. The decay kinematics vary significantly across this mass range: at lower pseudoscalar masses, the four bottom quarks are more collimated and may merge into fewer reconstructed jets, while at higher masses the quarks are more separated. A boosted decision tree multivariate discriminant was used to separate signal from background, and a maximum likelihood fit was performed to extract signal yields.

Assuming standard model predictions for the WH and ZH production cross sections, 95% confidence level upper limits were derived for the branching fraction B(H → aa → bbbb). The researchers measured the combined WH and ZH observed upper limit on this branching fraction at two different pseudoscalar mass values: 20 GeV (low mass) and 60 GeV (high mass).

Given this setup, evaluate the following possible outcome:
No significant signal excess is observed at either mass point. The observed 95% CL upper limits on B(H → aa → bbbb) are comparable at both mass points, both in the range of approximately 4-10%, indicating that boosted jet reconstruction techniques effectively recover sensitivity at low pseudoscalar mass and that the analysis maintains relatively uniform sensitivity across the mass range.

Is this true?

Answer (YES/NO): NO